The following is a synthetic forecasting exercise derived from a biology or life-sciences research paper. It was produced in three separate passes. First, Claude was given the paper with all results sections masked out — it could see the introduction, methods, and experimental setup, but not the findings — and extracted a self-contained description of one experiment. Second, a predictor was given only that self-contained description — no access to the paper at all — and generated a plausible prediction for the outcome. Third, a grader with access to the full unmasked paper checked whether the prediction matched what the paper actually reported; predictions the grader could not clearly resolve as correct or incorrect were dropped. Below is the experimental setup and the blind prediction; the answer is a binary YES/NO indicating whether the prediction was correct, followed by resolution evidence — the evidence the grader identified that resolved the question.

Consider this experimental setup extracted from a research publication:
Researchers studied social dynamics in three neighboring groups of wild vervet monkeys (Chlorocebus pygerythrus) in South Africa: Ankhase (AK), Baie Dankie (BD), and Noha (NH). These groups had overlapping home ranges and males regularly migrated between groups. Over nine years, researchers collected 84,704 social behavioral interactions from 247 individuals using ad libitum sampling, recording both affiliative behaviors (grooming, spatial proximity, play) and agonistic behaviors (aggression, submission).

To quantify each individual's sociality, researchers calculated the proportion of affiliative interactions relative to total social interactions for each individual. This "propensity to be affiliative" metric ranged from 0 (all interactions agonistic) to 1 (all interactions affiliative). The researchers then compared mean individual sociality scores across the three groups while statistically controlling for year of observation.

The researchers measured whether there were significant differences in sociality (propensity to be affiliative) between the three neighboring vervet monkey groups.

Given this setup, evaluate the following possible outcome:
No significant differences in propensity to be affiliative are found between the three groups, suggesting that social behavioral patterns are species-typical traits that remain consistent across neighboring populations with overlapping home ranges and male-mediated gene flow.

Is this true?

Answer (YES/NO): NO